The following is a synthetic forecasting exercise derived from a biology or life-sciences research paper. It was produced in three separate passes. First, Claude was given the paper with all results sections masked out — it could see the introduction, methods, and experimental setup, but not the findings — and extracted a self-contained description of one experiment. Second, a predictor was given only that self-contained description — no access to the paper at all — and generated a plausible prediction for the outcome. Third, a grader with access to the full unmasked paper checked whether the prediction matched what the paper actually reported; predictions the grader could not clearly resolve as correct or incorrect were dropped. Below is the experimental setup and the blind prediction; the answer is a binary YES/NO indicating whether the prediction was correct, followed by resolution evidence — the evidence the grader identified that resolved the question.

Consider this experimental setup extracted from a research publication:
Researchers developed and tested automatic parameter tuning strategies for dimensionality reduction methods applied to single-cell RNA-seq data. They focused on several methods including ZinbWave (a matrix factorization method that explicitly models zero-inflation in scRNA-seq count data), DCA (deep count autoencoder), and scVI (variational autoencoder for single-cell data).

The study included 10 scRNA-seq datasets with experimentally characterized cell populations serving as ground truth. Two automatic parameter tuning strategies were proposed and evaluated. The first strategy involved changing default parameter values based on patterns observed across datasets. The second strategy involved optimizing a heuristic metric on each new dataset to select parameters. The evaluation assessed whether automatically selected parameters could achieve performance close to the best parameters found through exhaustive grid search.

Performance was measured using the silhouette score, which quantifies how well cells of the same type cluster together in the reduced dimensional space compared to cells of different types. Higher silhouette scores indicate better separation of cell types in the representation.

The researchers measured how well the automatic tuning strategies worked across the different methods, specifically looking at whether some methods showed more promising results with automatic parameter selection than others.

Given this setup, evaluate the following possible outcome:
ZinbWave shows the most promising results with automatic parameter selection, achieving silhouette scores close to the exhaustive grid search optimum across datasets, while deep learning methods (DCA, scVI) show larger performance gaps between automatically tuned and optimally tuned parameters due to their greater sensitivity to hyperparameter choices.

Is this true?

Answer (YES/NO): YES